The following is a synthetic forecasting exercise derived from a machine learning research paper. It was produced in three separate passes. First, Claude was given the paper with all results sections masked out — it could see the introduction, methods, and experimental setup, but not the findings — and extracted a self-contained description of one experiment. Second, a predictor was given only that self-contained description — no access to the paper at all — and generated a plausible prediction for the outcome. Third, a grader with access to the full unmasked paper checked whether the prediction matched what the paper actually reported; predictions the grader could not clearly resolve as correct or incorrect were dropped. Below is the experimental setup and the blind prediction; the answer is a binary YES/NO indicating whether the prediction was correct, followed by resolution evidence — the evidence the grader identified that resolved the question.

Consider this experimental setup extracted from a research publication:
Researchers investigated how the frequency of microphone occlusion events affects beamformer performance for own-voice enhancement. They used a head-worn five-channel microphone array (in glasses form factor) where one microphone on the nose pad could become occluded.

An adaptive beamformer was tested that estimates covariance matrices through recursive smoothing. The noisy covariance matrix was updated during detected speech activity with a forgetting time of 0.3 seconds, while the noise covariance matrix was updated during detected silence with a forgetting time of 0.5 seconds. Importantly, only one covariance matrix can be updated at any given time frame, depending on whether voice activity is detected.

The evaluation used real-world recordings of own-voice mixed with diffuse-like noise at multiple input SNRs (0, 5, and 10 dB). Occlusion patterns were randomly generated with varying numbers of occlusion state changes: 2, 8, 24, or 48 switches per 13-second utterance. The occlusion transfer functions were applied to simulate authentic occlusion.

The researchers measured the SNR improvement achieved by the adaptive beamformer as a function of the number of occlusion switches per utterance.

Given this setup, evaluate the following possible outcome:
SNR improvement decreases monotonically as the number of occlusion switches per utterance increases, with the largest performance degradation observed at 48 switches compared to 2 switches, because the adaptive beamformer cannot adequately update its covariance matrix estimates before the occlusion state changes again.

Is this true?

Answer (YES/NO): NO